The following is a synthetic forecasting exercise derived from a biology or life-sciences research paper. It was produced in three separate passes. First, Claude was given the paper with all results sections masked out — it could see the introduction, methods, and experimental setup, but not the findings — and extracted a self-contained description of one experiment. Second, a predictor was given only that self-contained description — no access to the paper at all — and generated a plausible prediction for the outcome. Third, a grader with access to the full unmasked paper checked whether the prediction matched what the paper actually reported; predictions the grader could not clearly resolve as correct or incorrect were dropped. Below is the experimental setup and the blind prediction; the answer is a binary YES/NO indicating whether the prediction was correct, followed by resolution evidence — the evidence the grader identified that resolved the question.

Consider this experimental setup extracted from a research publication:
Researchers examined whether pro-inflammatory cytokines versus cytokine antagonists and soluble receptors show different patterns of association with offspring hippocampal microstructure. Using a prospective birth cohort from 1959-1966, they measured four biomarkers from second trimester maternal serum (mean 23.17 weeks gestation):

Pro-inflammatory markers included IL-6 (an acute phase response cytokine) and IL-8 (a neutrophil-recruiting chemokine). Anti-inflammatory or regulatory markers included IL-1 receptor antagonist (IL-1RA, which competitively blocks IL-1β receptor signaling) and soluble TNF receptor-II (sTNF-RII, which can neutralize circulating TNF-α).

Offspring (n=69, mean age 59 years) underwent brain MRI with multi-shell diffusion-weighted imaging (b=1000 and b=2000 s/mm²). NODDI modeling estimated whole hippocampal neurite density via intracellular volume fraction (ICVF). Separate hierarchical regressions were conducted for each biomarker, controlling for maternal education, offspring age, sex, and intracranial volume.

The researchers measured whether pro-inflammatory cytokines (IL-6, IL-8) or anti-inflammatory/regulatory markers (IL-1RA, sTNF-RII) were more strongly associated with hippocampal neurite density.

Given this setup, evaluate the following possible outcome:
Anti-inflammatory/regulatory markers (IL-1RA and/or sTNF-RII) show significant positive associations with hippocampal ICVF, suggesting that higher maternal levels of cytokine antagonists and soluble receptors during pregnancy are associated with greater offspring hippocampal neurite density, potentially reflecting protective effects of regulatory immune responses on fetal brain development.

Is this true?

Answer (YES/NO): NO